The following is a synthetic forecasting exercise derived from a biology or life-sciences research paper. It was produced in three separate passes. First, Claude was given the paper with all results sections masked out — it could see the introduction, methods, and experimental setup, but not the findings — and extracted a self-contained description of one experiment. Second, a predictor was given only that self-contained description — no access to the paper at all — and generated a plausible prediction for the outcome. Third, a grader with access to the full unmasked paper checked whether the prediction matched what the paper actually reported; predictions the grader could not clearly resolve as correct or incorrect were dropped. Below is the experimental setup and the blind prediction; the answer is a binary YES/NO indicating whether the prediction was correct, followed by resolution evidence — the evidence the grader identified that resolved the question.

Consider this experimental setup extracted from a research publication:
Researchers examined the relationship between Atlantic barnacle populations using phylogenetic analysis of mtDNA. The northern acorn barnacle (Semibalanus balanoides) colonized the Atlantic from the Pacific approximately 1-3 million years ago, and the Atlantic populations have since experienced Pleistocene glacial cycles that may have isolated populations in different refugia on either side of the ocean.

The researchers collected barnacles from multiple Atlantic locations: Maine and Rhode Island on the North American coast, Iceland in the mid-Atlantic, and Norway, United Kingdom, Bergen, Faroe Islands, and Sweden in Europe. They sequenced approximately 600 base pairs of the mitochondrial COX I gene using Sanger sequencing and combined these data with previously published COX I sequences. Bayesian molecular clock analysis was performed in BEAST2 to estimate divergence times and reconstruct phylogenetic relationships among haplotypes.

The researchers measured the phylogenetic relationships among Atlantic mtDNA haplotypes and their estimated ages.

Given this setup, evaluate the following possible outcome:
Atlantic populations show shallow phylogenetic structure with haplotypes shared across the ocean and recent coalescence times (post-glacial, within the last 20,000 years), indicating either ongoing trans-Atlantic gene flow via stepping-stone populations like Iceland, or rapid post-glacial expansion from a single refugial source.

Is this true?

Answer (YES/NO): NO